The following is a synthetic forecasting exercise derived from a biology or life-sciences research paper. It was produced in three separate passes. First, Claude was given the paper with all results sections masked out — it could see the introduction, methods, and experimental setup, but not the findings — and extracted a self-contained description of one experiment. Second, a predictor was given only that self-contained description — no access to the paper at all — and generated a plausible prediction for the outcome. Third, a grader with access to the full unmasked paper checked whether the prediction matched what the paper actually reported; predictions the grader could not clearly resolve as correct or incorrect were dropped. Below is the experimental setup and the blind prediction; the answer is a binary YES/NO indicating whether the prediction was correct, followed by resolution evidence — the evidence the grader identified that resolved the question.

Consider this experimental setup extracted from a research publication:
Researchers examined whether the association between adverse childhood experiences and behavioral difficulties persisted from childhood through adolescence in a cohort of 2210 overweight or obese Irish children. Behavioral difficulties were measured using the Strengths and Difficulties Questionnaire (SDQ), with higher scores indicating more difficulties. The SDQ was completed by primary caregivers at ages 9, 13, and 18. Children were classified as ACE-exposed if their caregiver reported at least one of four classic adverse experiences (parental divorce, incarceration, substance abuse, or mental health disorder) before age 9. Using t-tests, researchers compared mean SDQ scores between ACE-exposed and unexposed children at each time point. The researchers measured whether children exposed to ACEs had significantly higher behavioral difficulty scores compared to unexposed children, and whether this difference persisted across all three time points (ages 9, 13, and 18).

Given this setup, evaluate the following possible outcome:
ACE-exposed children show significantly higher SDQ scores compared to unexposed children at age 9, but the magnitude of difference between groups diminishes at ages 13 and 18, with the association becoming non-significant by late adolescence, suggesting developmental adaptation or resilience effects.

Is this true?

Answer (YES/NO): NO